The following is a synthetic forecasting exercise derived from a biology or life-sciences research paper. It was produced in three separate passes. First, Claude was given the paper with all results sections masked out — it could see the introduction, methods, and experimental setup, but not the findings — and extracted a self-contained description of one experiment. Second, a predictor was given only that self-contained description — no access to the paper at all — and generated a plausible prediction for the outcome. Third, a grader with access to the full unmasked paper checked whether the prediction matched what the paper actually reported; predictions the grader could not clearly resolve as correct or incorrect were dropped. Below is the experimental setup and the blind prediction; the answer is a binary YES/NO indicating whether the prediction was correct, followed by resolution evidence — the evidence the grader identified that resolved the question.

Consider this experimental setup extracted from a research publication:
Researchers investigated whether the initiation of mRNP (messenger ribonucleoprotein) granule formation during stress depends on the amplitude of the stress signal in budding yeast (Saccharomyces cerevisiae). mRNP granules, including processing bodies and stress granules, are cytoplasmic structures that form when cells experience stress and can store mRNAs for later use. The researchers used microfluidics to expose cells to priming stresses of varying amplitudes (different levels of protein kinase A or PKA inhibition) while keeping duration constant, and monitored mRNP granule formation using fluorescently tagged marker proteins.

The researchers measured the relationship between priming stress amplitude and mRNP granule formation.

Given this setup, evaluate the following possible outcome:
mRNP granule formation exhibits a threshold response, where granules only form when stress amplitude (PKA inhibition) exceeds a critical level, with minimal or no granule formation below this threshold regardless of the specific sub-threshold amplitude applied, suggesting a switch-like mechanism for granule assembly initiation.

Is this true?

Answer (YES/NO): YES